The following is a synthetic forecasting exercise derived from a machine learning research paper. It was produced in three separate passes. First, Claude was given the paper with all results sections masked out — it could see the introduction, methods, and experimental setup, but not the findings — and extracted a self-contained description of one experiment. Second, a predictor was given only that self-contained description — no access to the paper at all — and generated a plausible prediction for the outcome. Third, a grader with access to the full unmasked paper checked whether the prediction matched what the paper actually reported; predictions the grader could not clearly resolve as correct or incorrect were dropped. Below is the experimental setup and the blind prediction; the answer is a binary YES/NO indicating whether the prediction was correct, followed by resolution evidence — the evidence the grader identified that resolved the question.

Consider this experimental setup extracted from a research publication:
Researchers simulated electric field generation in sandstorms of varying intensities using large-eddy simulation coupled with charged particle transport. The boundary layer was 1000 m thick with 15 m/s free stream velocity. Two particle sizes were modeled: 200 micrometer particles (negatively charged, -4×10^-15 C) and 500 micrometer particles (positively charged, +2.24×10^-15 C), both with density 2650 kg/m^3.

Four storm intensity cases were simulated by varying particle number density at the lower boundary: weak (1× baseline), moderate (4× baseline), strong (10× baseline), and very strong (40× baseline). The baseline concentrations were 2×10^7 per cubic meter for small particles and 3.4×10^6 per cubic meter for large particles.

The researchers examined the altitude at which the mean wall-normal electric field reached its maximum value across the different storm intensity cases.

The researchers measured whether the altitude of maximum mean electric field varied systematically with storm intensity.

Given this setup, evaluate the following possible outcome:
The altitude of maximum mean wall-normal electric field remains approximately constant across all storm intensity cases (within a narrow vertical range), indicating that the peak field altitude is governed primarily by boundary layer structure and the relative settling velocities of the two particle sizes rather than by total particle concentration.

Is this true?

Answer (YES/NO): YES